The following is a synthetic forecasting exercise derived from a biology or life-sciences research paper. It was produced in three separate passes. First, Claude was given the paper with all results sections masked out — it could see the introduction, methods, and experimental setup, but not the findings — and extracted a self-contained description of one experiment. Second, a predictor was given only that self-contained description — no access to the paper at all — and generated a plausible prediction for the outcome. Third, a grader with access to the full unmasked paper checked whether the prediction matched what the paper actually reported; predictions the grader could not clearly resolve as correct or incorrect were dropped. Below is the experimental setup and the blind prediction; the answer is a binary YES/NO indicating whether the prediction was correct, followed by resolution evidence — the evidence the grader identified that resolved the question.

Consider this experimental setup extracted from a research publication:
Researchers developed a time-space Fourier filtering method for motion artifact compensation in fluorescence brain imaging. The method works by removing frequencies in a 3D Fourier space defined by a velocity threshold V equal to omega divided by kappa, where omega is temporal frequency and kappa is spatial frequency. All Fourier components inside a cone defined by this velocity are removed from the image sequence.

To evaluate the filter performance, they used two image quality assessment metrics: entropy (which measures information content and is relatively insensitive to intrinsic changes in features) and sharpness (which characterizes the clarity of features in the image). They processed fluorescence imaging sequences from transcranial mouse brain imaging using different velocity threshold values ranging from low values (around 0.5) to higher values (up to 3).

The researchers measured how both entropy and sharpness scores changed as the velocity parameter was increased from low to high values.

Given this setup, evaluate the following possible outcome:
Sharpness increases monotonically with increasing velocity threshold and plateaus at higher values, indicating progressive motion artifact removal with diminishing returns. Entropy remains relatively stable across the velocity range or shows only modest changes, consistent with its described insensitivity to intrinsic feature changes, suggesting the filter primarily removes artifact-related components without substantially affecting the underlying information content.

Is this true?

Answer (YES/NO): NO